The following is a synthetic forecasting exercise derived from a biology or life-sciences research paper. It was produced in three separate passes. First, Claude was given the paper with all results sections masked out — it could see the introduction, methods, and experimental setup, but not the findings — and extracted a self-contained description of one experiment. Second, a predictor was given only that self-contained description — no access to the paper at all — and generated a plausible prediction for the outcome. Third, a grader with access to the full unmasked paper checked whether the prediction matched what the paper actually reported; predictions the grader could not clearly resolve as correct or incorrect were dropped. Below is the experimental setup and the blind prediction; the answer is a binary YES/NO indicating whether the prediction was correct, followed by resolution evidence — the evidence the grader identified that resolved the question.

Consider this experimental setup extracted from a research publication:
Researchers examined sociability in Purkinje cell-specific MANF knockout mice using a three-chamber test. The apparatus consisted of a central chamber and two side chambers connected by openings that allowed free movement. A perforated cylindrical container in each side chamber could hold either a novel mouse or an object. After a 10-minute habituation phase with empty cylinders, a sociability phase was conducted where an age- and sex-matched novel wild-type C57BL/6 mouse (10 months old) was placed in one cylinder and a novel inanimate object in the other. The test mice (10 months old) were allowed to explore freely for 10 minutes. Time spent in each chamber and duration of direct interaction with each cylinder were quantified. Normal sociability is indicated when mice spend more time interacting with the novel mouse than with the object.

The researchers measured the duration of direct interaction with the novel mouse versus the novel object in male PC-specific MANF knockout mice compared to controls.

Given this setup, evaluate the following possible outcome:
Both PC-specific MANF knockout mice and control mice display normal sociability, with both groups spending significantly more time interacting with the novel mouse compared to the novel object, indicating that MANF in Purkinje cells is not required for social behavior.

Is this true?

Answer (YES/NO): NO